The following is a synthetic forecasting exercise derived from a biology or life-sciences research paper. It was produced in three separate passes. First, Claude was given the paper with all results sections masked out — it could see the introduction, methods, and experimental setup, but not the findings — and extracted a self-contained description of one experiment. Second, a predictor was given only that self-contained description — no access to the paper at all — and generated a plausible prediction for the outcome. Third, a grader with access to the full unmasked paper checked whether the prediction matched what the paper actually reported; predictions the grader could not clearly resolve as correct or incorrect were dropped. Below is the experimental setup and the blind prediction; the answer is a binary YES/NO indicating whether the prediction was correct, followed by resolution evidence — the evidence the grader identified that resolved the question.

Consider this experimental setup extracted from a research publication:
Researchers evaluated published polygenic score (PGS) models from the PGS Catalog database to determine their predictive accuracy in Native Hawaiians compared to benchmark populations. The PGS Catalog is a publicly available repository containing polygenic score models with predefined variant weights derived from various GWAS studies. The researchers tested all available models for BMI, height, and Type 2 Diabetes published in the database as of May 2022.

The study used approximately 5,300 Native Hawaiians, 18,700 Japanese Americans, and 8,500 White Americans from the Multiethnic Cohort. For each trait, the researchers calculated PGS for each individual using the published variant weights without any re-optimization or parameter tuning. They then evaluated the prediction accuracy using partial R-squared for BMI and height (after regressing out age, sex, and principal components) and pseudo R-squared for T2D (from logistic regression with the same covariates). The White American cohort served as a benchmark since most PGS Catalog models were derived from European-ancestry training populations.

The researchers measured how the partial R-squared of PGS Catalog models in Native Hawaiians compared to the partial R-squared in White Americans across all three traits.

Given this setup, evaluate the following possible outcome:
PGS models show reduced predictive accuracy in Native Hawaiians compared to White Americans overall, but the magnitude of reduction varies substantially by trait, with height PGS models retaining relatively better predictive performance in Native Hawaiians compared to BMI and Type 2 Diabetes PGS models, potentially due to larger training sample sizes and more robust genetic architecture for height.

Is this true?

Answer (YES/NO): NO